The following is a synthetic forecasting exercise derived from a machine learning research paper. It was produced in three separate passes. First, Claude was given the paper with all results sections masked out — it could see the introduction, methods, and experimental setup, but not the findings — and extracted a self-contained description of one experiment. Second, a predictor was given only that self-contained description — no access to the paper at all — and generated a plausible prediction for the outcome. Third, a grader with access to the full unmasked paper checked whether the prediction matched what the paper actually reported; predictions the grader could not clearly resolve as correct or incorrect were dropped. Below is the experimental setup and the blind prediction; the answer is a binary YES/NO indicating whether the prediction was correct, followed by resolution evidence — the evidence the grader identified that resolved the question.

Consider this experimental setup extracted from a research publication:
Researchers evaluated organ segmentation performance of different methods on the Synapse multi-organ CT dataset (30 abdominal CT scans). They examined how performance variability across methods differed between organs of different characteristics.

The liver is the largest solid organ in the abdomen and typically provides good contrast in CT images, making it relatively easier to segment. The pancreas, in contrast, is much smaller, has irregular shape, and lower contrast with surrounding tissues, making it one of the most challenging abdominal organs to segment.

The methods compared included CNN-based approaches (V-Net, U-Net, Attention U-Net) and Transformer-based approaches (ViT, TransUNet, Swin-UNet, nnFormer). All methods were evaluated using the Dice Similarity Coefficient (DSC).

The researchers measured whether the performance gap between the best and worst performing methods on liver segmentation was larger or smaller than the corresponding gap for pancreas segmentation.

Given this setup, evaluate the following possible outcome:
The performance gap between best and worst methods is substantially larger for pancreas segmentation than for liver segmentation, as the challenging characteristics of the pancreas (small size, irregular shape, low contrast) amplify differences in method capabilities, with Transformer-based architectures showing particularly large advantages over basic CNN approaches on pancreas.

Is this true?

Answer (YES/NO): YES